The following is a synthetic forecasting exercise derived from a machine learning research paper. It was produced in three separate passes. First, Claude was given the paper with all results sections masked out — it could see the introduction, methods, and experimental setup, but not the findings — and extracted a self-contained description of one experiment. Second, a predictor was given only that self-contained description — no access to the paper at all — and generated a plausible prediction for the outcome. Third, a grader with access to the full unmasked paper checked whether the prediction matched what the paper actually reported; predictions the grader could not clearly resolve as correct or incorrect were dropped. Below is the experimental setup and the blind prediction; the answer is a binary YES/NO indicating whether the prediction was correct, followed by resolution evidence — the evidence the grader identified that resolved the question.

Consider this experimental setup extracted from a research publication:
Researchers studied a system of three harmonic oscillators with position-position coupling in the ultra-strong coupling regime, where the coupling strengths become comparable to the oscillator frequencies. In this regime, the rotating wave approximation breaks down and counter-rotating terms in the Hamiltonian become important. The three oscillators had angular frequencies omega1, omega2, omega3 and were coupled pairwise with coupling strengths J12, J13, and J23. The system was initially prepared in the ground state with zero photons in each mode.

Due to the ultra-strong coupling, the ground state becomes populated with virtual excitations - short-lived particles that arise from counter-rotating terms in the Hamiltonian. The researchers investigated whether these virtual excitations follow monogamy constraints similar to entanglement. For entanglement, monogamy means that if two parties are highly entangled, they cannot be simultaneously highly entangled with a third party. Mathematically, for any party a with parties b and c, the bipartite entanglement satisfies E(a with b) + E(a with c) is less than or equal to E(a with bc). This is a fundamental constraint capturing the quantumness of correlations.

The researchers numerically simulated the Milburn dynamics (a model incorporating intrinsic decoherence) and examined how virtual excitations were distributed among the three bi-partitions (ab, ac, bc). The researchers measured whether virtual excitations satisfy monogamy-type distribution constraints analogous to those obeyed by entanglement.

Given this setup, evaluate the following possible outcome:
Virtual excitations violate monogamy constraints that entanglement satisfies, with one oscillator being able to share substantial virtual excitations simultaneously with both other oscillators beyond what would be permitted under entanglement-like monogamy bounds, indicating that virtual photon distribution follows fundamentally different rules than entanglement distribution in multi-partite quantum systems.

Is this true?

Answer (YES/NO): YES